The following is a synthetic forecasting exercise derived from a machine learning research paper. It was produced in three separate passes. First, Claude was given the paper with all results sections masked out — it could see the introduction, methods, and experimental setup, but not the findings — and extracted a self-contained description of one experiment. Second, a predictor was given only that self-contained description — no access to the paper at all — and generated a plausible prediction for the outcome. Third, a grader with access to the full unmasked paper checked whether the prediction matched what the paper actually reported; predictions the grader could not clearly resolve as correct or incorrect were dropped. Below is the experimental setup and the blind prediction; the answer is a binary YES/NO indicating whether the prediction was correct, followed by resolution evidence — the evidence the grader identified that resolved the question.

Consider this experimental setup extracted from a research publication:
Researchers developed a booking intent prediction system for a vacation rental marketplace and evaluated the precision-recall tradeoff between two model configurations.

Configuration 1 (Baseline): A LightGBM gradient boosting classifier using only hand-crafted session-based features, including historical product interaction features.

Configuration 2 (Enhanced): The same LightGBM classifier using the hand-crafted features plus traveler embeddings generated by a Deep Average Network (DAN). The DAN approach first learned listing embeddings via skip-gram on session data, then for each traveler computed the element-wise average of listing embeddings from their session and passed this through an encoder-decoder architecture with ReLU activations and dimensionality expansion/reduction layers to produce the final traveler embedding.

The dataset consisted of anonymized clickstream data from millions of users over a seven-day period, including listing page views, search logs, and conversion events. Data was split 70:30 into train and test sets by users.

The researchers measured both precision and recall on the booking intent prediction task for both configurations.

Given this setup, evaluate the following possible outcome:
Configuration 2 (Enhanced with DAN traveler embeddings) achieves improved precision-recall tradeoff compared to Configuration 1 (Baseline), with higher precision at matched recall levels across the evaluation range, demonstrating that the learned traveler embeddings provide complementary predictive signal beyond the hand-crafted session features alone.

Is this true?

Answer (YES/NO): NO